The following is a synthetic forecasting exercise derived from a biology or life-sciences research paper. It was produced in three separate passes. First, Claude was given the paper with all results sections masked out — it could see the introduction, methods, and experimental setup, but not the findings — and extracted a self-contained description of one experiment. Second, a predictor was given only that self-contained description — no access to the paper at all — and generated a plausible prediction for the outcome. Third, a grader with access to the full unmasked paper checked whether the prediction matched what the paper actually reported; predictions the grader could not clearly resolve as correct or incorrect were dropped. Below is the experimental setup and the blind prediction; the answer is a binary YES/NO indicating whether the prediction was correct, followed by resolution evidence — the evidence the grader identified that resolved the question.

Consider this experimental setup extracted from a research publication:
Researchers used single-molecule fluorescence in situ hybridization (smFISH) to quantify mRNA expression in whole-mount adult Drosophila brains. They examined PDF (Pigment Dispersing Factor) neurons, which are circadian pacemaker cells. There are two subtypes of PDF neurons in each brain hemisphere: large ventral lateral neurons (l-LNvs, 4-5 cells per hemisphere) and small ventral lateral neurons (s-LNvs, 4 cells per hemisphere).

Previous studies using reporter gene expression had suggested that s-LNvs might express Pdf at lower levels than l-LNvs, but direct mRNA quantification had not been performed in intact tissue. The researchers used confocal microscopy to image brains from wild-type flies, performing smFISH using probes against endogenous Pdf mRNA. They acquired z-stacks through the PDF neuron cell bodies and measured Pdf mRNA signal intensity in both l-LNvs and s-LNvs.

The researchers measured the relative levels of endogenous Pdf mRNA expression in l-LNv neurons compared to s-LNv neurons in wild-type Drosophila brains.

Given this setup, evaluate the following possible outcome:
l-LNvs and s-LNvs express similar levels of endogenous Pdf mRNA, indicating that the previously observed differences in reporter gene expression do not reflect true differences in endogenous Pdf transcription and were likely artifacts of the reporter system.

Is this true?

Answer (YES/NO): NO